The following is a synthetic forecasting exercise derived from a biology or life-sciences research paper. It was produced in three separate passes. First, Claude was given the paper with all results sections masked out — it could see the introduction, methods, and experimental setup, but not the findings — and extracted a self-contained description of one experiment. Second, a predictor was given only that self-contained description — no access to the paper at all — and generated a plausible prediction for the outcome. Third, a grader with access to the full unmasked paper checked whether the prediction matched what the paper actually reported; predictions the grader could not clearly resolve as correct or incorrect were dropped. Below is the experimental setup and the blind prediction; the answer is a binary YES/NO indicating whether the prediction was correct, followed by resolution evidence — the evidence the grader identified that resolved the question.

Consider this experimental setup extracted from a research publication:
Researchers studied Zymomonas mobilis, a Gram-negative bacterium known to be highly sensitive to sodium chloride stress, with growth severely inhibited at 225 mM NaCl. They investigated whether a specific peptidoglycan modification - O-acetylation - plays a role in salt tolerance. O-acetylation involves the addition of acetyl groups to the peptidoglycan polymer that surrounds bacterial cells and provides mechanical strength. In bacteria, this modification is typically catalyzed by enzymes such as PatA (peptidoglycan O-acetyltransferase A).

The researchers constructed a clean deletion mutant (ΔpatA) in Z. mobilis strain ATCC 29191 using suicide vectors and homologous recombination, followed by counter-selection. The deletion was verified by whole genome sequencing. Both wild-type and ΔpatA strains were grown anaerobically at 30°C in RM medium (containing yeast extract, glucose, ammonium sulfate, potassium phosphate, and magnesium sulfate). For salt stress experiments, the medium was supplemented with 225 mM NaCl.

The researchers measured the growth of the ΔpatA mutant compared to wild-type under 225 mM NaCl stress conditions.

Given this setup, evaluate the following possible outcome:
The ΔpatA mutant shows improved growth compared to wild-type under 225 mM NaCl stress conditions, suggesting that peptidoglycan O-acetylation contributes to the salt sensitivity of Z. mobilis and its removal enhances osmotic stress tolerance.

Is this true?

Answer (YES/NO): NO